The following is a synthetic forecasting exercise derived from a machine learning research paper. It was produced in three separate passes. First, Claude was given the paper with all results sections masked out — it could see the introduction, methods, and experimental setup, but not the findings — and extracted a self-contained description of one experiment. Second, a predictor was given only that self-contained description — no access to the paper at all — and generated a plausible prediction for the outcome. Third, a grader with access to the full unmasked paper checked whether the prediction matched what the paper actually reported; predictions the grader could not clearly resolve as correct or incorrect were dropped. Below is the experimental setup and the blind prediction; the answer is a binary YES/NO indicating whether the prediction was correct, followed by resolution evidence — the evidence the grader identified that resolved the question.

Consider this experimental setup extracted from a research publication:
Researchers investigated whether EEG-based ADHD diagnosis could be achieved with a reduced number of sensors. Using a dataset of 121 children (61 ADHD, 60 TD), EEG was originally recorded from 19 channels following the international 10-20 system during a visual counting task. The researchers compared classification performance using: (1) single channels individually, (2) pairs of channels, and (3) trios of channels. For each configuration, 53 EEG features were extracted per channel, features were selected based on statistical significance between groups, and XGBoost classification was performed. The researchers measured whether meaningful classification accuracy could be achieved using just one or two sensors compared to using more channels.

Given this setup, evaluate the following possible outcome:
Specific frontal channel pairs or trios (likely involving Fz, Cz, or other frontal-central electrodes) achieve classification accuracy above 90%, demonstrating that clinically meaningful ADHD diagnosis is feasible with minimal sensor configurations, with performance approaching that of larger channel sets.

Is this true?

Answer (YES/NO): NO